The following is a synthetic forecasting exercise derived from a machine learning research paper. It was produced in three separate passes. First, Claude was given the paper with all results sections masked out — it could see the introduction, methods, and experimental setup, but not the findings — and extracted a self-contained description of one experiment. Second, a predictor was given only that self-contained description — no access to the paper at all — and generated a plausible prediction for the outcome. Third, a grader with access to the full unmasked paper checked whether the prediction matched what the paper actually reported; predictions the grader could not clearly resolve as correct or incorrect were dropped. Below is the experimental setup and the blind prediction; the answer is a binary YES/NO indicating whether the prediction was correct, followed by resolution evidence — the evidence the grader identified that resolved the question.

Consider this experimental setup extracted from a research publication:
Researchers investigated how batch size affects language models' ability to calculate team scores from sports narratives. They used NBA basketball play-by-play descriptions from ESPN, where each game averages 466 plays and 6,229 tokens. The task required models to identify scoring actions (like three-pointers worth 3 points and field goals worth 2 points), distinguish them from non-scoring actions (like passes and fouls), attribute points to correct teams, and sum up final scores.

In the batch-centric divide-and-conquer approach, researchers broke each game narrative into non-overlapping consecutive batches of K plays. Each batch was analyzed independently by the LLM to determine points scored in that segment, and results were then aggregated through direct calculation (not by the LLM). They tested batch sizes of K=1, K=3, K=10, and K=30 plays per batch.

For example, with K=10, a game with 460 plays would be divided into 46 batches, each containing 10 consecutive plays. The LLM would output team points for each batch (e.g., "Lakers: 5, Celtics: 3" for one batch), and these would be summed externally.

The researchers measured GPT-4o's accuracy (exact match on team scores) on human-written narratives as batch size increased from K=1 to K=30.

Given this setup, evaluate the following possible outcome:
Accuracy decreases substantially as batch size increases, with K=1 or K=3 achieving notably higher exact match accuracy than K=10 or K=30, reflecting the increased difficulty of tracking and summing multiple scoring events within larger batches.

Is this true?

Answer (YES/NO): NO